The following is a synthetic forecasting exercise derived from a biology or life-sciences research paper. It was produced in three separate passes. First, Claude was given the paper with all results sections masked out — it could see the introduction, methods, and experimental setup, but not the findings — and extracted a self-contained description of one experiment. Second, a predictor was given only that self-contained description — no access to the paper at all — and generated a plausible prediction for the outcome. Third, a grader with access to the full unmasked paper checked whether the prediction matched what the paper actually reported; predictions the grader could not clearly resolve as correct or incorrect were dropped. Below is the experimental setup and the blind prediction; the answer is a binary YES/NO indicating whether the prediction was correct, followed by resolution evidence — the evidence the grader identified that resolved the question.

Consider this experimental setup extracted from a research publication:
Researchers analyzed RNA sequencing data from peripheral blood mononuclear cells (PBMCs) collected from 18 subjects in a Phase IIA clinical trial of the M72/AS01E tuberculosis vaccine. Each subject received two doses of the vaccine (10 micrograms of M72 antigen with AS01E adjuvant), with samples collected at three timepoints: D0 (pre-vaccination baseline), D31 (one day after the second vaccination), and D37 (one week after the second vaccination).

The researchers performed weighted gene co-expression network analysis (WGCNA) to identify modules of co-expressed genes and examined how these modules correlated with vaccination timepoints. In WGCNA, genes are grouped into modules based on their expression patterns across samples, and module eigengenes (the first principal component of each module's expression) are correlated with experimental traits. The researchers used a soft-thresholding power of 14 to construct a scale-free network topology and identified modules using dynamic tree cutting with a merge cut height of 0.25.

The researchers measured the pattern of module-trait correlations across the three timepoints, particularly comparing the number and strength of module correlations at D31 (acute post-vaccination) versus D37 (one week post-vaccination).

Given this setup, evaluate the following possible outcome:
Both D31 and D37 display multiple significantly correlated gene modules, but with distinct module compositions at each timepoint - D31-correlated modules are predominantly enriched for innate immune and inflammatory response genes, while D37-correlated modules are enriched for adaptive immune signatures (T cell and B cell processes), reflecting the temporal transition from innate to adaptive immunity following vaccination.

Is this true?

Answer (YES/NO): NO